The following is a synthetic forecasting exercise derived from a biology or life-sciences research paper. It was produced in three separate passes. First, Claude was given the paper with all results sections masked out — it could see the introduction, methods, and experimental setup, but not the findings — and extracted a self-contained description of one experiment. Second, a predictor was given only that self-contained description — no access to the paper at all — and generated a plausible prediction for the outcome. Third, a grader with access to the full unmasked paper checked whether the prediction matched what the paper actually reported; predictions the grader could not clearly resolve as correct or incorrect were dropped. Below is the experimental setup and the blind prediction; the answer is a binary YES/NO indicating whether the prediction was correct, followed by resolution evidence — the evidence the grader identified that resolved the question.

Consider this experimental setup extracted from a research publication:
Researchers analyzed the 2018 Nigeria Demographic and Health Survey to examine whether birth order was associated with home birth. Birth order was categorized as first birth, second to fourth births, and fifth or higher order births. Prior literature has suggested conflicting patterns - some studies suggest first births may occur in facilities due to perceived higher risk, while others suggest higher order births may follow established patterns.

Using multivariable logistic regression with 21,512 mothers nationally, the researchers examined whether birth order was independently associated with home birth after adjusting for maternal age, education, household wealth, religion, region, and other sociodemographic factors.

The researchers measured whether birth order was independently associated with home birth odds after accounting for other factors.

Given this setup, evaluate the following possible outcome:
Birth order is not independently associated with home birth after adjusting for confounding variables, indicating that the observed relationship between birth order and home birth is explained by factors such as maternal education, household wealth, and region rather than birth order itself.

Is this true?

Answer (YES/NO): NO